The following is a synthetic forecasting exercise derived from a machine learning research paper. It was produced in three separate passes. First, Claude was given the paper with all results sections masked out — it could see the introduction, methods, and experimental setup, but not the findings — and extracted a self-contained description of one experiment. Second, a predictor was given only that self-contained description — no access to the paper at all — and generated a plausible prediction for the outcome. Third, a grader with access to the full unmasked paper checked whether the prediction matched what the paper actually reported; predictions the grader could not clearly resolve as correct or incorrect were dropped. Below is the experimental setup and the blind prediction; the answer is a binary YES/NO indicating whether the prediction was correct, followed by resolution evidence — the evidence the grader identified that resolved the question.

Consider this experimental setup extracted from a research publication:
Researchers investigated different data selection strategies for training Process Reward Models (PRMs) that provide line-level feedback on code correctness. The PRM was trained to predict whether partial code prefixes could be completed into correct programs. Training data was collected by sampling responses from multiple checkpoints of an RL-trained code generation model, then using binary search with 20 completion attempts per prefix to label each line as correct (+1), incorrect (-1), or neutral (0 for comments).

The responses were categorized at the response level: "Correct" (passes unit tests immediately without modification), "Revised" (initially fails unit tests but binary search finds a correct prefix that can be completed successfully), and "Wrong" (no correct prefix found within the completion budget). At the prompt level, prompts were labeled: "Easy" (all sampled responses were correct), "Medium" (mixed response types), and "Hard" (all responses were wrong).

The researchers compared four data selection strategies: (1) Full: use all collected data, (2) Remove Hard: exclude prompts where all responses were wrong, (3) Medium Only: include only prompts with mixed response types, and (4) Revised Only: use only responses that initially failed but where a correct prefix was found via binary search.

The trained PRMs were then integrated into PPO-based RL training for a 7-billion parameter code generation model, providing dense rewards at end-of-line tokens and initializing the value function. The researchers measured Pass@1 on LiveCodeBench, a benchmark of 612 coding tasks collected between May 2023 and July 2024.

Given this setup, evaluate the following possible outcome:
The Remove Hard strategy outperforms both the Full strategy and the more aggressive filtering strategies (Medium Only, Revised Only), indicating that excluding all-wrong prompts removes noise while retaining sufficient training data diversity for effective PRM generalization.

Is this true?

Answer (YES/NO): NO